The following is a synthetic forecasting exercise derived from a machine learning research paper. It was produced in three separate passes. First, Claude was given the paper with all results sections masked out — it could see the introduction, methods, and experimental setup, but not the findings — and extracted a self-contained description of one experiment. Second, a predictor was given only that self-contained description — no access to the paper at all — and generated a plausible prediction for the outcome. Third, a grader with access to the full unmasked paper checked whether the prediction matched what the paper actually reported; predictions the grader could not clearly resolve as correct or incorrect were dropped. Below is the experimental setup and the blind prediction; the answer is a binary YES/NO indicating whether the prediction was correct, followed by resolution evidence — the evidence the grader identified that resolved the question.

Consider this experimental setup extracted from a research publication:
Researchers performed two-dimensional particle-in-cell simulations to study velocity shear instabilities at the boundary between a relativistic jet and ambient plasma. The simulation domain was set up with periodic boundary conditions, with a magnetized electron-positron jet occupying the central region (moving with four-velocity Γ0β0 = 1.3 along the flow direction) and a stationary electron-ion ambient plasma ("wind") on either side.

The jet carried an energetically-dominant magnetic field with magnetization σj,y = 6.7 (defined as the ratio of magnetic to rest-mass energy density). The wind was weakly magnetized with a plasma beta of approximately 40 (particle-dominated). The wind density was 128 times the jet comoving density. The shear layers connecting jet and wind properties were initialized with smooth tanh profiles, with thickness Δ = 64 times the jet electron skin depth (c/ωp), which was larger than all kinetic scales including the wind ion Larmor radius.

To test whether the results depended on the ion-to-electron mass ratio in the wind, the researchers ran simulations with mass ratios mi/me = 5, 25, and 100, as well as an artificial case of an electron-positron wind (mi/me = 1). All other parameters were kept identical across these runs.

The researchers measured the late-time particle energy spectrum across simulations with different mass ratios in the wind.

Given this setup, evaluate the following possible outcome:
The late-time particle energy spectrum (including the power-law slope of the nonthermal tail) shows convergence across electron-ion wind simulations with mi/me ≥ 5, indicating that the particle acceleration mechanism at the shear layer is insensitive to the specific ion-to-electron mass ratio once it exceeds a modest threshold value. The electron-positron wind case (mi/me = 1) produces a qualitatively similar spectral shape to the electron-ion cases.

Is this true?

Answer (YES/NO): YES